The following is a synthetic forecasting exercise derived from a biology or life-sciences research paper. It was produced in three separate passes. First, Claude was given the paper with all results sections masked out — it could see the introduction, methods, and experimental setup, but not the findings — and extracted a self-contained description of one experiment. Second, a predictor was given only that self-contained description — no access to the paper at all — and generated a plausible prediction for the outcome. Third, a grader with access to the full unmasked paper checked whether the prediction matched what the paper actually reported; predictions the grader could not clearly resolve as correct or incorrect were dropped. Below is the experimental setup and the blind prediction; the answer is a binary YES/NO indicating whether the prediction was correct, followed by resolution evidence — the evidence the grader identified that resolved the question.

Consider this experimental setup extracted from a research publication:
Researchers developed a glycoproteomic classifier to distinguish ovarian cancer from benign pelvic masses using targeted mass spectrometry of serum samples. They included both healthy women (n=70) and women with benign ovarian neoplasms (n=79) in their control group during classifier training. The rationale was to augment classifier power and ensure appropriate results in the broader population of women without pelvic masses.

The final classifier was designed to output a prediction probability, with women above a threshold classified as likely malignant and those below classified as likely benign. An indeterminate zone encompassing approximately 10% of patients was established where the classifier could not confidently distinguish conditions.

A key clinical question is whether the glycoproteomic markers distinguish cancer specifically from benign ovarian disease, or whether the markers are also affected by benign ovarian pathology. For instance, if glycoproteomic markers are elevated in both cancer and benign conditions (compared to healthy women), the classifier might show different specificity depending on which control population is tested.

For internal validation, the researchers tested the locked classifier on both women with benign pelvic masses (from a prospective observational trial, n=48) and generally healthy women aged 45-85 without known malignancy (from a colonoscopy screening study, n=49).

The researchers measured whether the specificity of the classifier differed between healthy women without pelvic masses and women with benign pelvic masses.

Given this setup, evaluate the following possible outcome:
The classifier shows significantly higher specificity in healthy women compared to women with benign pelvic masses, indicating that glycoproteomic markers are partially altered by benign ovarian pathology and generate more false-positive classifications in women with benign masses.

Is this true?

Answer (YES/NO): YES